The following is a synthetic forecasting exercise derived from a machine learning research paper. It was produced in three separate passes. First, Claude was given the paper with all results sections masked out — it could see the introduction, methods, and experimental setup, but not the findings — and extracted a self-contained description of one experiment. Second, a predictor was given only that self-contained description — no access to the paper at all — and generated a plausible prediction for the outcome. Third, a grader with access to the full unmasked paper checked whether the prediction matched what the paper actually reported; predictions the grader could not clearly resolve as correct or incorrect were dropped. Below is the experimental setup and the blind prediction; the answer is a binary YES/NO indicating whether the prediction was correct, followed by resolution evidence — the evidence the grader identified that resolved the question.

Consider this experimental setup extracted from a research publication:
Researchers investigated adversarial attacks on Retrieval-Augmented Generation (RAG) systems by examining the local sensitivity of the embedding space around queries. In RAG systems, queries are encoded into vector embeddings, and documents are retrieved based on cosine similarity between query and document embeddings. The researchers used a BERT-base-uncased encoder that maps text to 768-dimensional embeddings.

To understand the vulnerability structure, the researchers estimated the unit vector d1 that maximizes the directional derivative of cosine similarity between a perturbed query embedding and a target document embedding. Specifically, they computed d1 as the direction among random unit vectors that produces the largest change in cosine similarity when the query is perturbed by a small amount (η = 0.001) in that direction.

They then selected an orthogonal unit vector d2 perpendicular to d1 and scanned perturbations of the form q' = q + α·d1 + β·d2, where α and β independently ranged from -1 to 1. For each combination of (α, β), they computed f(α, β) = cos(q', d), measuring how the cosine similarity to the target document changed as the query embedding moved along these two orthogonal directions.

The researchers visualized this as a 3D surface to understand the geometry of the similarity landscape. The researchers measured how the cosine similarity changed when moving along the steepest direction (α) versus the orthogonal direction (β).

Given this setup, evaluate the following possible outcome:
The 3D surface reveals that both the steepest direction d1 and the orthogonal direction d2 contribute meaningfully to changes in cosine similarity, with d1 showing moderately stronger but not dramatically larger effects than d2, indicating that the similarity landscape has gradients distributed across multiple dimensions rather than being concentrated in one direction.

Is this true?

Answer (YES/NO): NO